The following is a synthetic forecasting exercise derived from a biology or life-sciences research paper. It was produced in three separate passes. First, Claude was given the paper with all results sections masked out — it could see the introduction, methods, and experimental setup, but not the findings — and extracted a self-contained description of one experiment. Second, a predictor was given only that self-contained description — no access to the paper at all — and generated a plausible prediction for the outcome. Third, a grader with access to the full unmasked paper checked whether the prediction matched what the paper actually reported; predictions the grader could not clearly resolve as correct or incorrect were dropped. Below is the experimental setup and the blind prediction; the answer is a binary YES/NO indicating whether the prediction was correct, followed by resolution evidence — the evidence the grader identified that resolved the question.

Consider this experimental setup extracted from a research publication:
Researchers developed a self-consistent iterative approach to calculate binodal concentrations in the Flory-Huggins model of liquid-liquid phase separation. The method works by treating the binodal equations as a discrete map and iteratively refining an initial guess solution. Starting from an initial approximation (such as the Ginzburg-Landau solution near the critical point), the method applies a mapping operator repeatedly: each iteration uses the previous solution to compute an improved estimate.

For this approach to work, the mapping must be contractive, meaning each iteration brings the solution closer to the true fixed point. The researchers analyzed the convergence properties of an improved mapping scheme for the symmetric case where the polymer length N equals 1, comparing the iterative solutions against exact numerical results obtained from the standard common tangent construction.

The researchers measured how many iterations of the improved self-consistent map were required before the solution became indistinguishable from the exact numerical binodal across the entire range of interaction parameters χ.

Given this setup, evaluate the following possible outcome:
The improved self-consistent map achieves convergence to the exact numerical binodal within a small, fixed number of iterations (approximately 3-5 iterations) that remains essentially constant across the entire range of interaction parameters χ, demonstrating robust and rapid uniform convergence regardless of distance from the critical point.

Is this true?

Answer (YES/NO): NO